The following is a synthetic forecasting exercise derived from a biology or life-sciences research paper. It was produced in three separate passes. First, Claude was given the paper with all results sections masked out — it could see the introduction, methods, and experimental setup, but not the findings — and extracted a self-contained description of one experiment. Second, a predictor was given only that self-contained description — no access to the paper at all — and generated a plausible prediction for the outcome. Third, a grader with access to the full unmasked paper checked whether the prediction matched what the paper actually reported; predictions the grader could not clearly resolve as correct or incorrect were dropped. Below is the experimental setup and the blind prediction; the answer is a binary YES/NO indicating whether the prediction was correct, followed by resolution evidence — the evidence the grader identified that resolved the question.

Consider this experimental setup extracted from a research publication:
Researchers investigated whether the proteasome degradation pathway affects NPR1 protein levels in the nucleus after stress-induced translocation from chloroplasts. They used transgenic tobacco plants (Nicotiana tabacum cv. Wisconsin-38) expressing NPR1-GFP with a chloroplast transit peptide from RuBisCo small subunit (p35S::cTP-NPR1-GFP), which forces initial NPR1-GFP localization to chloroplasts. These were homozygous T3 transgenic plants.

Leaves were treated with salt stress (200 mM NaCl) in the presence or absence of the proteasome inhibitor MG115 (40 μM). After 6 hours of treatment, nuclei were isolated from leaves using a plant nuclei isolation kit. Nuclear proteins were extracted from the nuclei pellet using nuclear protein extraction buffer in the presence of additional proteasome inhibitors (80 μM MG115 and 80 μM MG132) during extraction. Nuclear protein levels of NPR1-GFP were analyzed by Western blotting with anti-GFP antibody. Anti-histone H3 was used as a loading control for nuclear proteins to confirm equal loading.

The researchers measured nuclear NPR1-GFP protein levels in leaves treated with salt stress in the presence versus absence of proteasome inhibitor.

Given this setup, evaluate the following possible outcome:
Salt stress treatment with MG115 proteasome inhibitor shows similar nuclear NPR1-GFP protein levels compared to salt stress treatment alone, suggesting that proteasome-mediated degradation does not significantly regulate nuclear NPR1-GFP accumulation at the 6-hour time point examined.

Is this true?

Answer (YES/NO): NO